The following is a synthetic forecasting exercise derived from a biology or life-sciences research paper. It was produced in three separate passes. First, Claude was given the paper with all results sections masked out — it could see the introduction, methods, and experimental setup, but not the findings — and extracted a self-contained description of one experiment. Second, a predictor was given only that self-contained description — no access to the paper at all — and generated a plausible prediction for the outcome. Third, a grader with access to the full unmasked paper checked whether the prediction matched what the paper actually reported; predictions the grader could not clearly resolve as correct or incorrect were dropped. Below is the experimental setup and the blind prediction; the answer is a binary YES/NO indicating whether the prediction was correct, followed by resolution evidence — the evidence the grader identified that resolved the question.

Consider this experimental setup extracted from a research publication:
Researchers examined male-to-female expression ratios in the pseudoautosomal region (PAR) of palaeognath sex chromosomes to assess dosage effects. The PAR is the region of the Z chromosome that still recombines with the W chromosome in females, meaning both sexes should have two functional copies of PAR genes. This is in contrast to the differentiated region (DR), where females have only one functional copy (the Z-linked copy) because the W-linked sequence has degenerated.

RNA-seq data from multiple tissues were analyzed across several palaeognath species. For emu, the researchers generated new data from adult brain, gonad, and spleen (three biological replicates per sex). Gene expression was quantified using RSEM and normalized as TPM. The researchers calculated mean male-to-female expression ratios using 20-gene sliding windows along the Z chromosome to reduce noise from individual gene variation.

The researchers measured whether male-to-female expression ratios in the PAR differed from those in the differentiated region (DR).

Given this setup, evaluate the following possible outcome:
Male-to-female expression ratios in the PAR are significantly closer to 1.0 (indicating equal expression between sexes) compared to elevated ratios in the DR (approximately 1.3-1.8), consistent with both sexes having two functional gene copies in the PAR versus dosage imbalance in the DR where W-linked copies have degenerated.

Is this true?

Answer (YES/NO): YES